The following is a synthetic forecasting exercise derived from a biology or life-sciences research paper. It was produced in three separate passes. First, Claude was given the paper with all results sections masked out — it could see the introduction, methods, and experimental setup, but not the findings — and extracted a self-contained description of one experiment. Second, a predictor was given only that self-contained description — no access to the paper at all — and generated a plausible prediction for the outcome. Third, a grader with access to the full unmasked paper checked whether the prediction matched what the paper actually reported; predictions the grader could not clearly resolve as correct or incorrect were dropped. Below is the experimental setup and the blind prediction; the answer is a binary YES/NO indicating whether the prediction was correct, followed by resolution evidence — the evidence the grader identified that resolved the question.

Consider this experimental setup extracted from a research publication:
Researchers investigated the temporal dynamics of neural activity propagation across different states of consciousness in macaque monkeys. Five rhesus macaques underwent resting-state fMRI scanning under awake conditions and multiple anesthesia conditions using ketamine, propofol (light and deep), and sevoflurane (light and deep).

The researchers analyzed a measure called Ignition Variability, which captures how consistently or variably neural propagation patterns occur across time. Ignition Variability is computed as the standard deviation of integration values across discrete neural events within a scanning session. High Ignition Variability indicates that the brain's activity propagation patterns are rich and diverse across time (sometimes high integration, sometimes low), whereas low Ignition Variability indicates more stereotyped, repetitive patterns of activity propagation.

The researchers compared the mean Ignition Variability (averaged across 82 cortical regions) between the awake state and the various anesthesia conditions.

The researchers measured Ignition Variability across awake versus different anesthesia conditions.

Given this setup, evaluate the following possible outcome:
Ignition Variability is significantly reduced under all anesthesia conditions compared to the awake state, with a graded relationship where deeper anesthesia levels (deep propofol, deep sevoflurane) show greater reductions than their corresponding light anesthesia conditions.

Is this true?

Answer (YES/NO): YES